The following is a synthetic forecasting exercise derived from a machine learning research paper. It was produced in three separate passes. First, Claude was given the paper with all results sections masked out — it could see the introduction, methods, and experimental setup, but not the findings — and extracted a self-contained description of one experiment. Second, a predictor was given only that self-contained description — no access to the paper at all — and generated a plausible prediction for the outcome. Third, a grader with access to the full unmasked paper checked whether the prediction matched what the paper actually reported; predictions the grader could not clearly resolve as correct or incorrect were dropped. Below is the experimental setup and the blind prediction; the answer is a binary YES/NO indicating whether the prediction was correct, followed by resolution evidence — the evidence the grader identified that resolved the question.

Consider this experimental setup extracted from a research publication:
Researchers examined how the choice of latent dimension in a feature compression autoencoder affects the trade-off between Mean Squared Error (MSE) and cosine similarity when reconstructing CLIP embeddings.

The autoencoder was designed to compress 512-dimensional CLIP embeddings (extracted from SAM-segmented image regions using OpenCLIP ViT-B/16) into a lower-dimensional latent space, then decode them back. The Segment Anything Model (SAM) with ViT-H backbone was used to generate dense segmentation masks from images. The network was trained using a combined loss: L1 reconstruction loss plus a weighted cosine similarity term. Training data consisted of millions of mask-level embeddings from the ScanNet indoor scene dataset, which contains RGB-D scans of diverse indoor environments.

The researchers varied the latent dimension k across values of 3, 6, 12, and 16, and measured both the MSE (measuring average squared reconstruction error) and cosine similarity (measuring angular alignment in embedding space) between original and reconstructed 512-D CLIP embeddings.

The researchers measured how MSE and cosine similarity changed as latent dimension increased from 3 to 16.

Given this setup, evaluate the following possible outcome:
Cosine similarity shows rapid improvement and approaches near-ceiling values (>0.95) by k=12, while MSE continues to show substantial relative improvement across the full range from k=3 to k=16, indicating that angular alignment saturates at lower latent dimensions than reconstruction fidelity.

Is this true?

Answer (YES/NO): NO